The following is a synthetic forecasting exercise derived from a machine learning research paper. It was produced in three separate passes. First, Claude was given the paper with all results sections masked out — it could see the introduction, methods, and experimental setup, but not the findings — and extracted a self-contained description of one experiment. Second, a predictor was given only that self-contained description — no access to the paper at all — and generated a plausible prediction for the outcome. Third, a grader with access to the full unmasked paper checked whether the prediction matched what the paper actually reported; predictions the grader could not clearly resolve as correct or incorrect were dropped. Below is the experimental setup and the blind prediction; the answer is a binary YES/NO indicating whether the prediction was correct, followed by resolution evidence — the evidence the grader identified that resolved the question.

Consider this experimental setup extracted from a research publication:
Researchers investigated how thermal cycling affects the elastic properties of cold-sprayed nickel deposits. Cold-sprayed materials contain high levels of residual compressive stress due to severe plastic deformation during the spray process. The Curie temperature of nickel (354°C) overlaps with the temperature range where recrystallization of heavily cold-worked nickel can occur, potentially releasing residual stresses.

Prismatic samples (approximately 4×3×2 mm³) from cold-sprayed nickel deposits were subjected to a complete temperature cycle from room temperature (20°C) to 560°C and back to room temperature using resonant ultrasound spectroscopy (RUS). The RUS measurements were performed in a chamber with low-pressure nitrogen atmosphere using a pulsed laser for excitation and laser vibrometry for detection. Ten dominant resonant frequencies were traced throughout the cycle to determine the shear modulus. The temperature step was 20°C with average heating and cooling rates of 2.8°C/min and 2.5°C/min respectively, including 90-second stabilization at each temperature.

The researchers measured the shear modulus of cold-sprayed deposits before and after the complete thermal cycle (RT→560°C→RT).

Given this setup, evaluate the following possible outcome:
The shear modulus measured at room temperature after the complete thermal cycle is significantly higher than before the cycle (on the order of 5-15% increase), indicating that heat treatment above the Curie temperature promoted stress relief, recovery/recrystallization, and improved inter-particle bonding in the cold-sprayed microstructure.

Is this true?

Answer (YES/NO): NO